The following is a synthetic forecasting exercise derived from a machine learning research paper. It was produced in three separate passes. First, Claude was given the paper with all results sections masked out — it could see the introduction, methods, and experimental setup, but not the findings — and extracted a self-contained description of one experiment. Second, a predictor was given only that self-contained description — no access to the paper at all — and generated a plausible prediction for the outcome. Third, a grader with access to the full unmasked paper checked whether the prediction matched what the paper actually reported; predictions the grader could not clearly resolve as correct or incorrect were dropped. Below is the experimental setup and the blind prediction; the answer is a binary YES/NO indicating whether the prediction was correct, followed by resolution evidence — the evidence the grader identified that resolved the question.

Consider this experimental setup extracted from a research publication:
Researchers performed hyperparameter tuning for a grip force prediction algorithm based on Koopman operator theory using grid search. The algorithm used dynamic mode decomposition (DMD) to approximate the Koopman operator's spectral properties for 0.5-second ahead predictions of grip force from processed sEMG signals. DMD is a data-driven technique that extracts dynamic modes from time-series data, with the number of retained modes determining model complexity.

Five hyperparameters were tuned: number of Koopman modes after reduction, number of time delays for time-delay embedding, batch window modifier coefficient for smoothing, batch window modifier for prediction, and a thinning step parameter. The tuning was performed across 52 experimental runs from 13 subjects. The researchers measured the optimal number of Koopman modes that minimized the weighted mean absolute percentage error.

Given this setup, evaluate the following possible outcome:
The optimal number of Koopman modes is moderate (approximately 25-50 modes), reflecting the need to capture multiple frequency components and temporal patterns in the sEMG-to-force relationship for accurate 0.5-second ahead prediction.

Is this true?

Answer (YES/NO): NO